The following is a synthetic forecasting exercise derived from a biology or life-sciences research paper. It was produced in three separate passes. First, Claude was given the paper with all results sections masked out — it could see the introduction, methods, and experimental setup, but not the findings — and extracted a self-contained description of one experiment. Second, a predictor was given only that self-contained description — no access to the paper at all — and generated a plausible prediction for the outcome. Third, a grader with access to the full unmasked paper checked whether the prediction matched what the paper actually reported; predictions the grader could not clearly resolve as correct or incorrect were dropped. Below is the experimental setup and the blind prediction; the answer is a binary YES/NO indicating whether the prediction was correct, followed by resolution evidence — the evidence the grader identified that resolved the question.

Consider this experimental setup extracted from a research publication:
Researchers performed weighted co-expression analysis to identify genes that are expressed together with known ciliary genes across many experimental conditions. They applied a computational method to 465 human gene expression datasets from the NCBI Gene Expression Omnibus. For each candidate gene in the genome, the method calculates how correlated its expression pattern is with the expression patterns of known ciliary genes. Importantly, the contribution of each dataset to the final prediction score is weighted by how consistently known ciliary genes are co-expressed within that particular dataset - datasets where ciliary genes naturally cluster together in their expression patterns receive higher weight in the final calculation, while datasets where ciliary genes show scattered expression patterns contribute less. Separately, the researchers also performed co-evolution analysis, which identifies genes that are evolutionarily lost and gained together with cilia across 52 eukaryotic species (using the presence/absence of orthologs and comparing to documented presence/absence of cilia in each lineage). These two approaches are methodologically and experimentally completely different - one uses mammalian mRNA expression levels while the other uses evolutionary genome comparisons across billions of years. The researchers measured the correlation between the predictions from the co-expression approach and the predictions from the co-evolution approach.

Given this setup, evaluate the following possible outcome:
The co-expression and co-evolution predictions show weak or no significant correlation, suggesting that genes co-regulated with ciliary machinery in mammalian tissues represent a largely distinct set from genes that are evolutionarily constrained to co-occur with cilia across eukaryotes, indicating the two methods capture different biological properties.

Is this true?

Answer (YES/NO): NO